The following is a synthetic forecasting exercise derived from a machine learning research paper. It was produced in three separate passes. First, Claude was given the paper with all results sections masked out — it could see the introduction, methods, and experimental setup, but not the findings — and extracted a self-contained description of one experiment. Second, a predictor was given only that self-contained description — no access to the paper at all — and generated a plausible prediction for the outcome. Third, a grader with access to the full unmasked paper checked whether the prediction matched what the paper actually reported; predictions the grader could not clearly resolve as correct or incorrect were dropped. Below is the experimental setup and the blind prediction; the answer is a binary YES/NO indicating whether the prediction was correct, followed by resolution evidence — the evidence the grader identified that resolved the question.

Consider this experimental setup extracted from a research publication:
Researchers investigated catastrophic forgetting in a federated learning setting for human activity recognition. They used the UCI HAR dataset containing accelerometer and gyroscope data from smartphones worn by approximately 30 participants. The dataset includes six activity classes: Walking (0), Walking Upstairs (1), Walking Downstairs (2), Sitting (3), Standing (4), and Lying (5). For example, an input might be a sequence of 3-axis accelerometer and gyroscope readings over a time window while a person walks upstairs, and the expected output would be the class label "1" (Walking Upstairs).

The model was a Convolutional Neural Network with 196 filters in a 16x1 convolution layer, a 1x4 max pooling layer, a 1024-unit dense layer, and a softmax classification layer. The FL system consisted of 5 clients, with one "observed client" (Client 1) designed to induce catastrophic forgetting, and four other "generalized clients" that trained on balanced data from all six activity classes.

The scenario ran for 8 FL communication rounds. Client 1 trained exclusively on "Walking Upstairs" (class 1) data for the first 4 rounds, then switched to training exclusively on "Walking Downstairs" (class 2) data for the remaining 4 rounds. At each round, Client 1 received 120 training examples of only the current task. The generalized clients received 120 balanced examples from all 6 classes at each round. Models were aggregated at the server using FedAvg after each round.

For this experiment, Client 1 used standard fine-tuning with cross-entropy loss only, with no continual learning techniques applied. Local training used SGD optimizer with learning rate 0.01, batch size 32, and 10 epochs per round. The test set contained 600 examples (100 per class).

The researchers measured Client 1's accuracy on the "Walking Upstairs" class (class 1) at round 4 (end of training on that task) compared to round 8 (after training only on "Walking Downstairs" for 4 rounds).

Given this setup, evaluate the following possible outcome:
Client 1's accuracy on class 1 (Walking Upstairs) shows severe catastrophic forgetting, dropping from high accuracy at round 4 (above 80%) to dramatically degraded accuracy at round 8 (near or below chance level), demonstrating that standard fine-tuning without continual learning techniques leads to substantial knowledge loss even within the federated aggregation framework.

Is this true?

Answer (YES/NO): YES